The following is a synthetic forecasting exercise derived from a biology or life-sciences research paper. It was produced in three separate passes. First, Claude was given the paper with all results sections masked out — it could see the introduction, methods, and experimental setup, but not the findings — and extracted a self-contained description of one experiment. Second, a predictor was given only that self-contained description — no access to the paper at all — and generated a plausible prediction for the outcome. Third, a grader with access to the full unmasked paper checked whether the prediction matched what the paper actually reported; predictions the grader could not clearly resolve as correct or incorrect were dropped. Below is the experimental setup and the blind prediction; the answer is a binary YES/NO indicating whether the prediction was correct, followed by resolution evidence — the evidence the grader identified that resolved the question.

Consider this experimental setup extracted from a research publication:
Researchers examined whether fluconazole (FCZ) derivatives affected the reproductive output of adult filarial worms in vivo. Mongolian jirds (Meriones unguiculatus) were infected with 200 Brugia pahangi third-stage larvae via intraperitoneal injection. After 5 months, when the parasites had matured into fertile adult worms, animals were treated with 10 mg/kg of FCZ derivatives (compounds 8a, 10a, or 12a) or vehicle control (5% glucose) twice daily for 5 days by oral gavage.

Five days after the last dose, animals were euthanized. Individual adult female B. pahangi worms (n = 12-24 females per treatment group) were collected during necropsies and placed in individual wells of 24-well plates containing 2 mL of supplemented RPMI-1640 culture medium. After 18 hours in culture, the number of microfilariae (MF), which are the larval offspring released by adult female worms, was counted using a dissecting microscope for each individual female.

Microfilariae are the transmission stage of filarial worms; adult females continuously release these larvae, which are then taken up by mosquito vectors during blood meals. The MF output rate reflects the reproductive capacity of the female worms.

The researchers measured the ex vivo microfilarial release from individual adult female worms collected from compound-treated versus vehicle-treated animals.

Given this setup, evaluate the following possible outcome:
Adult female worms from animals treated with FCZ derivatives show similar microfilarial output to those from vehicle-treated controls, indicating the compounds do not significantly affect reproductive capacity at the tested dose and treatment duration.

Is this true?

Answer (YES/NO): NO